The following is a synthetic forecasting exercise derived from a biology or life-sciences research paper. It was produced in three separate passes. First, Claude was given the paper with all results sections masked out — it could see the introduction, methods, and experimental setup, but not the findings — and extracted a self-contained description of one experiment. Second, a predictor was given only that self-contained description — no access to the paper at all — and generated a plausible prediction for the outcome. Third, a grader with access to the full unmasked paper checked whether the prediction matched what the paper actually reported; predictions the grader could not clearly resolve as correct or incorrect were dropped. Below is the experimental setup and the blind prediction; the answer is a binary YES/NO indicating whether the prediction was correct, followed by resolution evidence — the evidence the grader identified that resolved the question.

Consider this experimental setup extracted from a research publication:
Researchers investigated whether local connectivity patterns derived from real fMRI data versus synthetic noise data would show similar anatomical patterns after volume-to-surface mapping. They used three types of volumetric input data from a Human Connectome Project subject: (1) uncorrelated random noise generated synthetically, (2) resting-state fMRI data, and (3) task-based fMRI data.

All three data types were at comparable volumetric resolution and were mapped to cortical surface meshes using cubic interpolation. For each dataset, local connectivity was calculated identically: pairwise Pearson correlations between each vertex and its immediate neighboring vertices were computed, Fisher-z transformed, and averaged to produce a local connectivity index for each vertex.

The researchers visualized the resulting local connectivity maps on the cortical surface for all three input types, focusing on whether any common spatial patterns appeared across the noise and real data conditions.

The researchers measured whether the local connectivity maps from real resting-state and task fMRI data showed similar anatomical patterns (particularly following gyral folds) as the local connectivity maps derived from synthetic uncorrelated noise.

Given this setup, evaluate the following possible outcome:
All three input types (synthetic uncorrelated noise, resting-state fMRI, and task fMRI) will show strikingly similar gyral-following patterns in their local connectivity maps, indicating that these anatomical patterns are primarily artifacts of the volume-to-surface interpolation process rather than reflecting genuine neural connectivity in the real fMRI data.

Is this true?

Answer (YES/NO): YES